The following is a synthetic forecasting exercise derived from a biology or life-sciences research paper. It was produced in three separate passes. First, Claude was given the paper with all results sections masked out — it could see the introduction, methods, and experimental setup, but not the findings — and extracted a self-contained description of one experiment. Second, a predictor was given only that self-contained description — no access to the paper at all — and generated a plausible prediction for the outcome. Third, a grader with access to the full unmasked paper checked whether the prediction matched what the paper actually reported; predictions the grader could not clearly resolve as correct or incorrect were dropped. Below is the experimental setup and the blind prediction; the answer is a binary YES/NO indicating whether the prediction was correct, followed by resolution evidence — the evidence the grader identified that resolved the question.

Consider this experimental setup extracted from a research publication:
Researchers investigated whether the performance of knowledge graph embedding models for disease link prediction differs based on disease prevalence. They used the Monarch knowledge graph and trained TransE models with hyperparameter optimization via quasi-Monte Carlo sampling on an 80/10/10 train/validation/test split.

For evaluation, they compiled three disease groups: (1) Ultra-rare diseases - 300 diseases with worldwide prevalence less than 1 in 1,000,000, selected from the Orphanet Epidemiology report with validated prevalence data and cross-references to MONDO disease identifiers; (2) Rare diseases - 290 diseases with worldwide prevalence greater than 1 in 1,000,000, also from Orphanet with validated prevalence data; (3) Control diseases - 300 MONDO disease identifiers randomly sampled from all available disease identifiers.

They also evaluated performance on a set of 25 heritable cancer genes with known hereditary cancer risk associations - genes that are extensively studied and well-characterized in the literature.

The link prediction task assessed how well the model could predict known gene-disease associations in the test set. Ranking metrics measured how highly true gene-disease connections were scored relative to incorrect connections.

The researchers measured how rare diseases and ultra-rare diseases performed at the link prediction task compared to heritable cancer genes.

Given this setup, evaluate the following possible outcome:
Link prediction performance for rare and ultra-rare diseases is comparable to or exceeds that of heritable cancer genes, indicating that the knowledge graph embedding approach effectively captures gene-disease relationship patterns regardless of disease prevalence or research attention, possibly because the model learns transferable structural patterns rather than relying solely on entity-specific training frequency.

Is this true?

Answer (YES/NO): NO